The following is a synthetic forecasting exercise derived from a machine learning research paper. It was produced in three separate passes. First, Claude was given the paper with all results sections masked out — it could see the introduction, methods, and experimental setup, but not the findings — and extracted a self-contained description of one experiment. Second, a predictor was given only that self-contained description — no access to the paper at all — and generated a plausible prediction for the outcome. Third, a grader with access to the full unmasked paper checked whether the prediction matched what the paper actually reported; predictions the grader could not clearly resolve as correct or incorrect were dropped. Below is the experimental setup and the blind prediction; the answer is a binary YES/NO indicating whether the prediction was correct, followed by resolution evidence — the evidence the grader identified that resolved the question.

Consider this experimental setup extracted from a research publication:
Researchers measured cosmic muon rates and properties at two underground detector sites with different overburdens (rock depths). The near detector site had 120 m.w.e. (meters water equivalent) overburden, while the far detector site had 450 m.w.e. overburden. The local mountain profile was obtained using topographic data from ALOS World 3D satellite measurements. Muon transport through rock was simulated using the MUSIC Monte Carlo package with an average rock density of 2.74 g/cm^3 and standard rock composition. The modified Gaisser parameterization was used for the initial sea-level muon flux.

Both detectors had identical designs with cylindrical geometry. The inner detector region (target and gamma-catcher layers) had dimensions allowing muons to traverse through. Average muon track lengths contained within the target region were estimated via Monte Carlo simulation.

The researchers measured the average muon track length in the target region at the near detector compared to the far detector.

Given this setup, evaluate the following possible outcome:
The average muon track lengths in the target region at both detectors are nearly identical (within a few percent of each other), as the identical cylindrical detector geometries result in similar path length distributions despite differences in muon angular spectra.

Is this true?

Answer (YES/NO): YES